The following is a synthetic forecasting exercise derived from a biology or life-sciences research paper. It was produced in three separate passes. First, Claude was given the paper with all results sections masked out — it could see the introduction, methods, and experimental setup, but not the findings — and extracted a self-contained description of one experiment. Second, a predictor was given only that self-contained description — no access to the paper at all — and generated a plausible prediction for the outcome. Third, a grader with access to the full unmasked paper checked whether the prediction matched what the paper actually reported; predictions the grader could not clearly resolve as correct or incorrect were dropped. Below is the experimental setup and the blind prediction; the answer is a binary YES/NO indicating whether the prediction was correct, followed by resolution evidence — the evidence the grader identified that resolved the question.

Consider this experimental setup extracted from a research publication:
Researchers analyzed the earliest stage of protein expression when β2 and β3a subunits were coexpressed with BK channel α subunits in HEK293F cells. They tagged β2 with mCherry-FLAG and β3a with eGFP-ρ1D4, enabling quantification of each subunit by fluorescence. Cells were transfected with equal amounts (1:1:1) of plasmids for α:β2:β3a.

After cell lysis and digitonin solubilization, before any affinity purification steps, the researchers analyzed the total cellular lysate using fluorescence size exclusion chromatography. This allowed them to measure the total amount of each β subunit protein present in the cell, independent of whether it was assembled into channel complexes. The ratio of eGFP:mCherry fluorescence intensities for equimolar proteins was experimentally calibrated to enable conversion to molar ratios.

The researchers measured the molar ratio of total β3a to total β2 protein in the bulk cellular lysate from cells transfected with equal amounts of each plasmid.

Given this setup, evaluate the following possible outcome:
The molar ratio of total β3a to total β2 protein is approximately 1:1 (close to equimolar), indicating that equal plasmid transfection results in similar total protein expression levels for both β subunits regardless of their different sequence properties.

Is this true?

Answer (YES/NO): NO